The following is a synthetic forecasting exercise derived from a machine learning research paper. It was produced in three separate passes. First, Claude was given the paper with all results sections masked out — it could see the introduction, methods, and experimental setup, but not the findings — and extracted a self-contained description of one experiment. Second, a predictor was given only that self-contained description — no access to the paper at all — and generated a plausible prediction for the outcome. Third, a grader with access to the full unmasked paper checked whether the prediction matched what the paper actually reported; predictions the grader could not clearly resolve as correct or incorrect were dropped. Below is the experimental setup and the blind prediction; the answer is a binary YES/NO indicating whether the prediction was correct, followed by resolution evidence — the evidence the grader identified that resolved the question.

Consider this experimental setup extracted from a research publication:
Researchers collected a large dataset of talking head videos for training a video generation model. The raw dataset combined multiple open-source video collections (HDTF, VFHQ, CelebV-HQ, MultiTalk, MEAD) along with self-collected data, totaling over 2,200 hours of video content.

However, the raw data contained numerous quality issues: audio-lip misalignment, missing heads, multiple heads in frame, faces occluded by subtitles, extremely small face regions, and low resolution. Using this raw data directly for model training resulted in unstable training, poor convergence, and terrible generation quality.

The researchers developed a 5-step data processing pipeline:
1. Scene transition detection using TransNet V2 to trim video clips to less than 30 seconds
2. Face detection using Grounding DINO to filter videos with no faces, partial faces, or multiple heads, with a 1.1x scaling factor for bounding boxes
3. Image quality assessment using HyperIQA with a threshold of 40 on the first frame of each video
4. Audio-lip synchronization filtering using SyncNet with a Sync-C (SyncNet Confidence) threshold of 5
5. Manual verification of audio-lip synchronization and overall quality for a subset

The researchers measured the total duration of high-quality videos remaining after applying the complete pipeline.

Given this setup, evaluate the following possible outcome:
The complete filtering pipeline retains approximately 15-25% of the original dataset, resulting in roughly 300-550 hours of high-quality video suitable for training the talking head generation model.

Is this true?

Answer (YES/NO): NO